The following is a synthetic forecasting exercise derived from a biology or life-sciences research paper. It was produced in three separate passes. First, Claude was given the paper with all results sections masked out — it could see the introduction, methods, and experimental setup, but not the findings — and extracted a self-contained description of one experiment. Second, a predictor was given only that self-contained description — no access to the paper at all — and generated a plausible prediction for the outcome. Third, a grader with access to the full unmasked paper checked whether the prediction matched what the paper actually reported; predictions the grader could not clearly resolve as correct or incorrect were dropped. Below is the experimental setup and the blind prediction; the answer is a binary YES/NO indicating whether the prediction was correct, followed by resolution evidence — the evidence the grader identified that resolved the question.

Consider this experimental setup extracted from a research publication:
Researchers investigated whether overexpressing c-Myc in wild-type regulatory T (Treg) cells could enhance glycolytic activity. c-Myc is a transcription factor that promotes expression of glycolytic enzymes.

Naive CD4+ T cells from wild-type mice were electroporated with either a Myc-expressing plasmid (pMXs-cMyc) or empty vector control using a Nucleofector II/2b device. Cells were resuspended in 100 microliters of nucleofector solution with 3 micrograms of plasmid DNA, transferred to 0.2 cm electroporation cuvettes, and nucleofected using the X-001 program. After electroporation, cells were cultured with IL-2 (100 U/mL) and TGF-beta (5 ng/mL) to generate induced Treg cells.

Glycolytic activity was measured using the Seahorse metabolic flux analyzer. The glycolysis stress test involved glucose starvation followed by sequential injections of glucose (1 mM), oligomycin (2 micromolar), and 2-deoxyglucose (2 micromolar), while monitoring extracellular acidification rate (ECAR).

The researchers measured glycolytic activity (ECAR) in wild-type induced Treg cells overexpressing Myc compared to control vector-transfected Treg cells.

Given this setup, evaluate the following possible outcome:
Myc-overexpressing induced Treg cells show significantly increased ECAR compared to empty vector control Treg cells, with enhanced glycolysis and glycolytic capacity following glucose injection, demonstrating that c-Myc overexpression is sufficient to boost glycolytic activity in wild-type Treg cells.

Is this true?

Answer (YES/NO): YES